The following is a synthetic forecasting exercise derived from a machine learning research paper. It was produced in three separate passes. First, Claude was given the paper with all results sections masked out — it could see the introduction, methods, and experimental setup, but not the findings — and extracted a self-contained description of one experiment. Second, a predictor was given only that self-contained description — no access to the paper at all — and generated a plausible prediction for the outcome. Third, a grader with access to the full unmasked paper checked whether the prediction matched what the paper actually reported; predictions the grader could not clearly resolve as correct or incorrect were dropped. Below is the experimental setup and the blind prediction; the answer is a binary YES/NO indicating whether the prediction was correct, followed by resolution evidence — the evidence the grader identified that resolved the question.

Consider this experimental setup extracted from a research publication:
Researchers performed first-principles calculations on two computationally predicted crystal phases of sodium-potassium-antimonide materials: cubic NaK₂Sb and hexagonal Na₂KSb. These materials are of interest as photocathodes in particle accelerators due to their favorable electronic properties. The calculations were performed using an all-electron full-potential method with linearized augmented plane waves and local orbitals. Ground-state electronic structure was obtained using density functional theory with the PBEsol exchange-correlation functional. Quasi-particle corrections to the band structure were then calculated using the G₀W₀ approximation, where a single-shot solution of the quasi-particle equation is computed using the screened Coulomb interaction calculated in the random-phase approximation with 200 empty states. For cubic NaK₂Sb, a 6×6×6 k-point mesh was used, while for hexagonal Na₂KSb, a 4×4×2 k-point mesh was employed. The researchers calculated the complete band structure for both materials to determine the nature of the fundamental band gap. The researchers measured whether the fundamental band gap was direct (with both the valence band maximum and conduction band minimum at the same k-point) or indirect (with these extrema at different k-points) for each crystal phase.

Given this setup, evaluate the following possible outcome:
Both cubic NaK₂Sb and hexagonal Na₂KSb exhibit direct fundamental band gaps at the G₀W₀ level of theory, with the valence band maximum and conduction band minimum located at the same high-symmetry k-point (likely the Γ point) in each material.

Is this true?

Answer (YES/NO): NO